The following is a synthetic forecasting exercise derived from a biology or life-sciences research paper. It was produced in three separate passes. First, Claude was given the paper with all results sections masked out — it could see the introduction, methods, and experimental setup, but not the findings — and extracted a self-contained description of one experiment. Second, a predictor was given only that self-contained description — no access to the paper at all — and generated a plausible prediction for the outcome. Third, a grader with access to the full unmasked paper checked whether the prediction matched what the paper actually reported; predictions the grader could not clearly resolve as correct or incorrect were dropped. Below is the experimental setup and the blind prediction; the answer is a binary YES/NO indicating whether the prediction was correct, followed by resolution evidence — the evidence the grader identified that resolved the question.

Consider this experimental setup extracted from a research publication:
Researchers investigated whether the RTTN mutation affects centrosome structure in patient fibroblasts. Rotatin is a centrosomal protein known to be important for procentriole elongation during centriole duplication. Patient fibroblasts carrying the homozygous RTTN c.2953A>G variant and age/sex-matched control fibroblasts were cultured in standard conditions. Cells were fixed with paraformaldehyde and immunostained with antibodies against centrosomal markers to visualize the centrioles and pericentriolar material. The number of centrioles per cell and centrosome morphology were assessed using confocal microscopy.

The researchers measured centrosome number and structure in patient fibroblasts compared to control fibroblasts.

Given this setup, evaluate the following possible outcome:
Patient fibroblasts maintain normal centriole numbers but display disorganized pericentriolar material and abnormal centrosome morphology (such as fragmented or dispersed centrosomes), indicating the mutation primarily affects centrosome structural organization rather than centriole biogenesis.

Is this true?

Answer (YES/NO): NO